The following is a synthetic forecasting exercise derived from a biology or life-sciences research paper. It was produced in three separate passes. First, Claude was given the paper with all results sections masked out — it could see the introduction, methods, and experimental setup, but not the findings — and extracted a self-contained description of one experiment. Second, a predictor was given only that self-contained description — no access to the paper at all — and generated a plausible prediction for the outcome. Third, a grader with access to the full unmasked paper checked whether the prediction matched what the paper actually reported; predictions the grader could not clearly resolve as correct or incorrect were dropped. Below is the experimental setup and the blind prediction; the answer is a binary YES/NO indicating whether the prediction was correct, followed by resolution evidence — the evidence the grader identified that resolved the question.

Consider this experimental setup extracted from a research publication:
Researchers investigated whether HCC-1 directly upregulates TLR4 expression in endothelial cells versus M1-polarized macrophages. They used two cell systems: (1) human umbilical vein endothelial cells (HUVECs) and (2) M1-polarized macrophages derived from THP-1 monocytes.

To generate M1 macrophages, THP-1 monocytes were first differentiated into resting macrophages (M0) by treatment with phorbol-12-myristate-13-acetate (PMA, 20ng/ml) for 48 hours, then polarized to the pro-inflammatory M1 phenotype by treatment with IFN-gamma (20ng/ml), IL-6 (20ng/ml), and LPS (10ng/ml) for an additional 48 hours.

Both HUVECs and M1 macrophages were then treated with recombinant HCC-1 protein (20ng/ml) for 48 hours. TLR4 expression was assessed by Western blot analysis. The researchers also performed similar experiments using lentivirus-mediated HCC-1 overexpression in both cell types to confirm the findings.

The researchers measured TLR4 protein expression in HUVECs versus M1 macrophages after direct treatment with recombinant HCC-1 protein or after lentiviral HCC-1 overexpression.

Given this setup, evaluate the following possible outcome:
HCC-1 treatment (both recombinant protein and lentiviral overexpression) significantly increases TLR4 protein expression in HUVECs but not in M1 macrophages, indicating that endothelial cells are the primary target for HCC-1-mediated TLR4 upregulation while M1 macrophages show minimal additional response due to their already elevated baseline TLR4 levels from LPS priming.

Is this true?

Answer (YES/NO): YES